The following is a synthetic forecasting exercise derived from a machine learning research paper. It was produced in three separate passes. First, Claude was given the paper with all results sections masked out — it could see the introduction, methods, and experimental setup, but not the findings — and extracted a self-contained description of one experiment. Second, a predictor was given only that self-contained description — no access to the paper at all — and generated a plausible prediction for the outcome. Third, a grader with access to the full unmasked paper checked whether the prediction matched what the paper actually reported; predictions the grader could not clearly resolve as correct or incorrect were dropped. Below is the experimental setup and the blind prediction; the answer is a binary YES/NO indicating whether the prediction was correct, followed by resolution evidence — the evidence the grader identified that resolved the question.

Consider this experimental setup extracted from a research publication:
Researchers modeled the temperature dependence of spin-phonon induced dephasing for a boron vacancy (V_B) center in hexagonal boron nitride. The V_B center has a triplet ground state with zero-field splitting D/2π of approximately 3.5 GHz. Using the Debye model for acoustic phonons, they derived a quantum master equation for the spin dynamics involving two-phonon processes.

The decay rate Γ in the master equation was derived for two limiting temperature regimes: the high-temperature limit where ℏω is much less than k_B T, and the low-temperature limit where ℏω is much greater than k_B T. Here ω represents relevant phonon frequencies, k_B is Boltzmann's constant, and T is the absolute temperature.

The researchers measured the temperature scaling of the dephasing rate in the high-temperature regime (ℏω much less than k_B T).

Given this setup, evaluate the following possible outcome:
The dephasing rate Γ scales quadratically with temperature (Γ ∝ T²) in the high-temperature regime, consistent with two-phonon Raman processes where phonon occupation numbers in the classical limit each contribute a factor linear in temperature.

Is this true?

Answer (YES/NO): YES